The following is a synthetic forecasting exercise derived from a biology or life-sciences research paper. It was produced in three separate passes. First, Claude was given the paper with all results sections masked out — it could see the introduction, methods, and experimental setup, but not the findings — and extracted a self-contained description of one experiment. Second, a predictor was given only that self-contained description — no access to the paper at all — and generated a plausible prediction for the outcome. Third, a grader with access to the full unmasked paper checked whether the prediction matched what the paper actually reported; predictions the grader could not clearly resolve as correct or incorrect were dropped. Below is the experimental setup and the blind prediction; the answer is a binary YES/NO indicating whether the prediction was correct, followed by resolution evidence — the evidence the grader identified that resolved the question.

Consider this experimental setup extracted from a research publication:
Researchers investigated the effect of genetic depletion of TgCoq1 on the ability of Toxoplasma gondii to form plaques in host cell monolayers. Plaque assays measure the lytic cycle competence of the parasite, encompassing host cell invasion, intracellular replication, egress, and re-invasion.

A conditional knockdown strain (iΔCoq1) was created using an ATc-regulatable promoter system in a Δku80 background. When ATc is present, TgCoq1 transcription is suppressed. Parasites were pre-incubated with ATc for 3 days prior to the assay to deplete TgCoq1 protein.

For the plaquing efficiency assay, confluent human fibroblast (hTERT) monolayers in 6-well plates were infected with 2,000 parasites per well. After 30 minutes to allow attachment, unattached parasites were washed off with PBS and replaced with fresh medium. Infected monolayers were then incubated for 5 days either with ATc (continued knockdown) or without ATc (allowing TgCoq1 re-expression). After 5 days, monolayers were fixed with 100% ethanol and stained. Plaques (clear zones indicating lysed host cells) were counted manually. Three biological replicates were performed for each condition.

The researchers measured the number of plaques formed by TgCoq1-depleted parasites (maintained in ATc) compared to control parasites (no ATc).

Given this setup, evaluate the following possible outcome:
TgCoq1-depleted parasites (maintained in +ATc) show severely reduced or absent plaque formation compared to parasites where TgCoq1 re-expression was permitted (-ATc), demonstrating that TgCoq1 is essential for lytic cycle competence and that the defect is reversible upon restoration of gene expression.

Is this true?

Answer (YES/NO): YES